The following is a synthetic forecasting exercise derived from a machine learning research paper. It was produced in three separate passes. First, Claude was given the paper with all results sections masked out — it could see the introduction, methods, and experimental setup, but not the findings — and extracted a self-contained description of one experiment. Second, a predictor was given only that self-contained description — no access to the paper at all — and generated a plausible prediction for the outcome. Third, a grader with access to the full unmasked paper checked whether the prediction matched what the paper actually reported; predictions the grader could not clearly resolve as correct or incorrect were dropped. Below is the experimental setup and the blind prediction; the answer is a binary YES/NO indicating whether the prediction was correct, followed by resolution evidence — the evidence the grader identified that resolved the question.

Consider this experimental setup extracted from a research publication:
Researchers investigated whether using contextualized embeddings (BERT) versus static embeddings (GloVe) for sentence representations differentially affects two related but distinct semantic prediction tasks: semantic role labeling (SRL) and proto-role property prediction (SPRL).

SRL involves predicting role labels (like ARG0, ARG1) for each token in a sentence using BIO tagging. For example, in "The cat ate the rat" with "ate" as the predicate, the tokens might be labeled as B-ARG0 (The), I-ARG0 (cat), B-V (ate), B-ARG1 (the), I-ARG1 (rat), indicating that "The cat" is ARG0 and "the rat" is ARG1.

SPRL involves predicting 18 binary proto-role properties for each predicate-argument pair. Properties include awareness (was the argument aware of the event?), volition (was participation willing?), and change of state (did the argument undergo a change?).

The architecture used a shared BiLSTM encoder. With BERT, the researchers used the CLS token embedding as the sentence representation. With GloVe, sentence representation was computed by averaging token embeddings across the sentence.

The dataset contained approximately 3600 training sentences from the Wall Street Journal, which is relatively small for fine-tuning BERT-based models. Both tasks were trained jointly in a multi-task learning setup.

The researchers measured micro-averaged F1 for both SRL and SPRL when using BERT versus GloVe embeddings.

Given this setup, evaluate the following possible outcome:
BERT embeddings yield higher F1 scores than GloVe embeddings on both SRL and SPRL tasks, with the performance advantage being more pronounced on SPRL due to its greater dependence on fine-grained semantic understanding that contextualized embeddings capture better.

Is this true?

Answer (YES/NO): NO